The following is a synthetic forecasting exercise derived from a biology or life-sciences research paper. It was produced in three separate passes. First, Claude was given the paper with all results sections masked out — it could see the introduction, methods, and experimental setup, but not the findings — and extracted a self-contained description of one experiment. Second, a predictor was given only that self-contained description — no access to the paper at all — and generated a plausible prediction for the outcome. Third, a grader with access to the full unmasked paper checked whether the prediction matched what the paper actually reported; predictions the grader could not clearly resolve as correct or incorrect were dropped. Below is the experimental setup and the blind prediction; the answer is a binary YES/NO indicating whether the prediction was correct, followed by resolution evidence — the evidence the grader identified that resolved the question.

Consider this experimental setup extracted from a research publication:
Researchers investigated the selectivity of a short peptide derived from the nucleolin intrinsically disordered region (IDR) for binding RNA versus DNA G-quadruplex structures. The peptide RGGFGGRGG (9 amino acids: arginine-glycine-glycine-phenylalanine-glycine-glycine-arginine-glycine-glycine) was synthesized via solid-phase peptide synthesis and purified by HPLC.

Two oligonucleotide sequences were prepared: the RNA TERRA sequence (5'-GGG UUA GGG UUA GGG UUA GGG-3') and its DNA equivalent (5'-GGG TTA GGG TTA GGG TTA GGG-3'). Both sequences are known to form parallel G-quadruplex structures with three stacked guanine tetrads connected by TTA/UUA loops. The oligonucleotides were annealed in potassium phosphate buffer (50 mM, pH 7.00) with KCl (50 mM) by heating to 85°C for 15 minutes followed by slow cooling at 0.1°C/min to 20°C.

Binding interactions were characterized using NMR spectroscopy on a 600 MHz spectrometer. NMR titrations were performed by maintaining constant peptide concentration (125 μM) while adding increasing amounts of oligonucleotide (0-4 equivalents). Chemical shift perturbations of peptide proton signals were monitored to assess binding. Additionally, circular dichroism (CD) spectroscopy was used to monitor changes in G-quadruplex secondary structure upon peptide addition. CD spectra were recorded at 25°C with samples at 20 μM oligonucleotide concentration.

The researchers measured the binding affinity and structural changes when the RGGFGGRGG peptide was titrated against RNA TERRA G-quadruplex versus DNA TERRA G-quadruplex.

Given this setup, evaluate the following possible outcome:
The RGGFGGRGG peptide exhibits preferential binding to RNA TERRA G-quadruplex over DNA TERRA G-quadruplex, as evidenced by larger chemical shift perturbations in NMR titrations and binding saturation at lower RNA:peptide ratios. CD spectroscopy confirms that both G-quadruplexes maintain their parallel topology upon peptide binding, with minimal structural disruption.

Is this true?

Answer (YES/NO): NO